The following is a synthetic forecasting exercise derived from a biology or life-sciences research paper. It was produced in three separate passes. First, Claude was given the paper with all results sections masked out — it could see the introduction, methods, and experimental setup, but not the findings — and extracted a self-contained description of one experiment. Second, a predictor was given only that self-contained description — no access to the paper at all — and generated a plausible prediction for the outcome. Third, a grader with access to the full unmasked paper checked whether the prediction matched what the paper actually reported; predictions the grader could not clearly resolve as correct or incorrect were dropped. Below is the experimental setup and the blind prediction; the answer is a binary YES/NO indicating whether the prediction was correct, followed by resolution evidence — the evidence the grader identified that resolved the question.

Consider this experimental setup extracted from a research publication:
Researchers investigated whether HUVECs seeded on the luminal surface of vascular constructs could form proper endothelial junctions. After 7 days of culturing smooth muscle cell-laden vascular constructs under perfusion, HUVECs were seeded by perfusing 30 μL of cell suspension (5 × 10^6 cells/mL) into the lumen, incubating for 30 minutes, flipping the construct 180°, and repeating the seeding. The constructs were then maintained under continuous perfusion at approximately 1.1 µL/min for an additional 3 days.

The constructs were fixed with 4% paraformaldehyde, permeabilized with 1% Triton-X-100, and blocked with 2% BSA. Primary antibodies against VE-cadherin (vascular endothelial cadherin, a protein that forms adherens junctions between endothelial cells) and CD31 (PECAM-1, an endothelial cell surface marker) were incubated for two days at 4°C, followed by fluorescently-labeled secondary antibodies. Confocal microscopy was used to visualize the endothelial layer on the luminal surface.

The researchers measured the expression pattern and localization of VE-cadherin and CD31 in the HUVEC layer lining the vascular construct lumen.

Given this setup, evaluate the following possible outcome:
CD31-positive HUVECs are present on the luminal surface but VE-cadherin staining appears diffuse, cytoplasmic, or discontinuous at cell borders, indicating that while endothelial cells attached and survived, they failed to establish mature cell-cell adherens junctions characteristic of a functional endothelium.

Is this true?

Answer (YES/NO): NO